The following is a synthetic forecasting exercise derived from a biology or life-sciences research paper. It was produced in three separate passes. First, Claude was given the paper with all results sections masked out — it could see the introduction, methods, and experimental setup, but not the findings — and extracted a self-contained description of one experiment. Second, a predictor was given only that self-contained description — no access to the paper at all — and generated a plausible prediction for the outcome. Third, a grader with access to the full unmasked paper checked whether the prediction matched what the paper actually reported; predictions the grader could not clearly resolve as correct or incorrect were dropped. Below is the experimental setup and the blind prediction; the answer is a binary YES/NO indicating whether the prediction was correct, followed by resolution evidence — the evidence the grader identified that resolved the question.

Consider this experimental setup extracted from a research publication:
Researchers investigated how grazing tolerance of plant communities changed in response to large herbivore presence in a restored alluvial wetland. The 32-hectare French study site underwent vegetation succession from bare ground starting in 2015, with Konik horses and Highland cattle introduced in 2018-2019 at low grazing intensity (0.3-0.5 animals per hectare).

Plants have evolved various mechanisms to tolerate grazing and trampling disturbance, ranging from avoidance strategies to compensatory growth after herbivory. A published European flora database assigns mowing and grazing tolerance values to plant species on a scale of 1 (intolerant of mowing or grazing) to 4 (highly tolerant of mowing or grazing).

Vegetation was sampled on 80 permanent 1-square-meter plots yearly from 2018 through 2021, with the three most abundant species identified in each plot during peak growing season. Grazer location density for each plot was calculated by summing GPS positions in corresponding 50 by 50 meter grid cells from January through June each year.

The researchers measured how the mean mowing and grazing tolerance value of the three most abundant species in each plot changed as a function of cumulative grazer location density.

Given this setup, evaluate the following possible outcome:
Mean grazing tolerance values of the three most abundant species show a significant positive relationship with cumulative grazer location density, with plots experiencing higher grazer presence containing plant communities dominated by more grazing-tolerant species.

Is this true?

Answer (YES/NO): NO